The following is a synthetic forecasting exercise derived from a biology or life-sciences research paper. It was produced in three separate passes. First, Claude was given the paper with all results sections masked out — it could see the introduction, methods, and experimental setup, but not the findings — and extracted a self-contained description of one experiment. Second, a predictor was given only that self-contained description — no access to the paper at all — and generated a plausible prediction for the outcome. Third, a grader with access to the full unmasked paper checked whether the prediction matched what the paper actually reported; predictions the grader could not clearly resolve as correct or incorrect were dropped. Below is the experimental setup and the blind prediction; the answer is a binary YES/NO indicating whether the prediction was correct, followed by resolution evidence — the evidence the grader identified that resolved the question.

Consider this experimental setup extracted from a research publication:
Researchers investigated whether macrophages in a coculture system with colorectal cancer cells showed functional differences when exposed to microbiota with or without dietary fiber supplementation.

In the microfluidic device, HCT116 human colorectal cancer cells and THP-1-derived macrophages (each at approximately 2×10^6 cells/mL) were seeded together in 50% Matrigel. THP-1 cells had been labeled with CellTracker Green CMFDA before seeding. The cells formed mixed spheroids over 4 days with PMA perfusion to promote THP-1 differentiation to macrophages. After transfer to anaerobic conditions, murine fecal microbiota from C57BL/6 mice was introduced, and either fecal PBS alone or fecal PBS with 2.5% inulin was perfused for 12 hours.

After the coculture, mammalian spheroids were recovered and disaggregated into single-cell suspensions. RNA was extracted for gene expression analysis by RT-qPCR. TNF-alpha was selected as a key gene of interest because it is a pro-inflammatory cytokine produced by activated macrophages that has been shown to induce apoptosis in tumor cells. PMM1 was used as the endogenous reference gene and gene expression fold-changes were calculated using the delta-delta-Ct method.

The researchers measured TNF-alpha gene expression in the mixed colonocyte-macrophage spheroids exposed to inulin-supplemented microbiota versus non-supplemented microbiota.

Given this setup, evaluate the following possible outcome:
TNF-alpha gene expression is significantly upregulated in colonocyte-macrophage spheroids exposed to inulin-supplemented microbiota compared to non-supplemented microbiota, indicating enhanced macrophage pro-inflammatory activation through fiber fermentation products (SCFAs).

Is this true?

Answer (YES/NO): YES